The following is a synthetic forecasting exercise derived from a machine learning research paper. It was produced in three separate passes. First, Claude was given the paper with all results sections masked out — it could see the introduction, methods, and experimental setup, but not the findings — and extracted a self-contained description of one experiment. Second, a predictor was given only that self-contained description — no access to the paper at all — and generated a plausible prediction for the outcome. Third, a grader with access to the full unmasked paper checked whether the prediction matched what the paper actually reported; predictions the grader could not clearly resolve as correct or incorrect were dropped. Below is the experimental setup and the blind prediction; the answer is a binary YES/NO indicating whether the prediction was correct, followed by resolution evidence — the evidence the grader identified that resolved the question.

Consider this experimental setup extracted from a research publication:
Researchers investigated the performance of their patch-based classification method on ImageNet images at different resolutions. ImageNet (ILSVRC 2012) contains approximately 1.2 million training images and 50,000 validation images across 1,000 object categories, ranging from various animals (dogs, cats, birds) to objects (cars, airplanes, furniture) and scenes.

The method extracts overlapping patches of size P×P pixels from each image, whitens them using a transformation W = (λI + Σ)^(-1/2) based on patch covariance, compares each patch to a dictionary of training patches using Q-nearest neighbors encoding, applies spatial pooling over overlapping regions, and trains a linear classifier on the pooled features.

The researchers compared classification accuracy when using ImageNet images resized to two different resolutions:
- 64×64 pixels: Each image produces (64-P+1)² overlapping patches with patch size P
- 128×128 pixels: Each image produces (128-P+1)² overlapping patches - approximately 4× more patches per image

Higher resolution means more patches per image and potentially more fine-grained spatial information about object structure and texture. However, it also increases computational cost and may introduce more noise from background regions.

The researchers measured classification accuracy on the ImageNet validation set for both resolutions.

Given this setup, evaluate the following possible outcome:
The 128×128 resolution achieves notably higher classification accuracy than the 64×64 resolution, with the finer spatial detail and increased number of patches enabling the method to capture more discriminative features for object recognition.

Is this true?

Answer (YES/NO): YES